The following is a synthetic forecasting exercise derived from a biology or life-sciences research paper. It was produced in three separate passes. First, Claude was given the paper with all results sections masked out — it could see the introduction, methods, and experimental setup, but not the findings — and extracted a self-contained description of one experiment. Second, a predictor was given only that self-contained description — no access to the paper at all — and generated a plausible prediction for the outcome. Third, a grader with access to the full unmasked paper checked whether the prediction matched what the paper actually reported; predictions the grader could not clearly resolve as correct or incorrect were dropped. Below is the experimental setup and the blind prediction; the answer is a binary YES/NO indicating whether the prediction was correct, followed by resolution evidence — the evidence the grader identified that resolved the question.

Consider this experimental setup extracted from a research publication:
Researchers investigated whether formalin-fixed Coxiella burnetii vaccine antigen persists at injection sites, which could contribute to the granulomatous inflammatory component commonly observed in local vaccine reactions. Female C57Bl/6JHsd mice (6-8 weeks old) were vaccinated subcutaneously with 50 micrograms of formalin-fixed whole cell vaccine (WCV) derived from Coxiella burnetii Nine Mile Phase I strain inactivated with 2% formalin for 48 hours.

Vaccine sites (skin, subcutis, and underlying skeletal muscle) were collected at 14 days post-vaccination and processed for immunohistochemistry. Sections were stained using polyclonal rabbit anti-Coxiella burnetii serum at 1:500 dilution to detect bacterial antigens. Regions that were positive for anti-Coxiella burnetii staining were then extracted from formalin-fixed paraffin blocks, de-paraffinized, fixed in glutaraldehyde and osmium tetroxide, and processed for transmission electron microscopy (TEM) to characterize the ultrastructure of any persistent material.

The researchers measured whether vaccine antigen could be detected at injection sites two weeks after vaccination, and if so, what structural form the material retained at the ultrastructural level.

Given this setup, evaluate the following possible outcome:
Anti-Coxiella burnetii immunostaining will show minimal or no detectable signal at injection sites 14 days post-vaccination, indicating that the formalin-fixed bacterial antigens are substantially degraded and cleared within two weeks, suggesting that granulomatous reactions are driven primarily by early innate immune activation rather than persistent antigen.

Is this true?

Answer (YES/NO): NO